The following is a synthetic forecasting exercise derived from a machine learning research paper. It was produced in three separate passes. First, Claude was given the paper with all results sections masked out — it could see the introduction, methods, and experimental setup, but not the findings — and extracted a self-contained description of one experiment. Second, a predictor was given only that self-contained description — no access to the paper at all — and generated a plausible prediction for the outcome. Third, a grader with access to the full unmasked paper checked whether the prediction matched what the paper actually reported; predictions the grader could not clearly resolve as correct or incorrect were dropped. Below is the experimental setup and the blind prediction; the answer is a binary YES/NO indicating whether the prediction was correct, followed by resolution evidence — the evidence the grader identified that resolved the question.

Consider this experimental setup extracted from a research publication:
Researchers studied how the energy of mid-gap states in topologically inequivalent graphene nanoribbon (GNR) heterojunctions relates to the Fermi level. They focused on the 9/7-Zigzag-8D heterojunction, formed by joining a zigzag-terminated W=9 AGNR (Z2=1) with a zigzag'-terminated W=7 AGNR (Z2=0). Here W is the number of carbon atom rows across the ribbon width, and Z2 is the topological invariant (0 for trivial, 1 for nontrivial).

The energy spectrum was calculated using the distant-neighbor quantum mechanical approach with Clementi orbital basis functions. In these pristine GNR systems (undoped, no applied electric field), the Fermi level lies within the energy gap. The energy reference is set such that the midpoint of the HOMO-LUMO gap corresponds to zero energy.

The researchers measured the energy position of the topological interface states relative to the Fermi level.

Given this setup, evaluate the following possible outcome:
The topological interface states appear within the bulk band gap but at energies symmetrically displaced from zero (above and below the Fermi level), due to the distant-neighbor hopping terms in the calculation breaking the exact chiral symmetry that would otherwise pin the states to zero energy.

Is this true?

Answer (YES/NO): NO